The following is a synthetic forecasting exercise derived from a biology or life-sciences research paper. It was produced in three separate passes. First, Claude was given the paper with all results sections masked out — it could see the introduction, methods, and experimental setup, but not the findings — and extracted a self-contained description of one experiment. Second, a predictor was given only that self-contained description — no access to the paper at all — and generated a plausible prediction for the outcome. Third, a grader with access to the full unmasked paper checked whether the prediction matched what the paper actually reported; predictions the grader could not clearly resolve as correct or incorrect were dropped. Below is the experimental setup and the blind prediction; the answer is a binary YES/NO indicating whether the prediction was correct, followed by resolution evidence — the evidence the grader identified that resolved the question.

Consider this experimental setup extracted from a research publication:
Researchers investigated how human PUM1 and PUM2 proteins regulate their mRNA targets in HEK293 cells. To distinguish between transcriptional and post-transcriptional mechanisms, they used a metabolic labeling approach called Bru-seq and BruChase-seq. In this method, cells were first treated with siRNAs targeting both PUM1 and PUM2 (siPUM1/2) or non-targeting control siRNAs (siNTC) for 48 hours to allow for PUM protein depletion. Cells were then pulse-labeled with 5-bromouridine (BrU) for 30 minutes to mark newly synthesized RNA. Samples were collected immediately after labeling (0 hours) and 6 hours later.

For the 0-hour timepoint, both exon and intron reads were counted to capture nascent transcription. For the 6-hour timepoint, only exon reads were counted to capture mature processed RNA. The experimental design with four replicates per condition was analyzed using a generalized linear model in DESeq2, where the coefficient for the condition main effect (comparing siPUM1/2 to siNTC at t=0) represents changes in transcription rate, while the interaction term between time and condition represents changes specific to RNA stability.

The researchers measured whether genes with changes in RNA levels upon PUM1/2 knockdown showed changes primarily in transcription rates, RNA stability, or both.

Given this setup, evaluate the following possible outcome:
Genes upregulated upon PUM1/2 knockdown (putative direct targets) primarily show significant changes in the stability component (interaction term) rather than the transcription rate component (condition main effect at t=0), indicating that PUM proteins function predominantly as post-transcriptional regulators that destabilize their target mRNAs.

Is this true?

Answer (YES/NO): YES